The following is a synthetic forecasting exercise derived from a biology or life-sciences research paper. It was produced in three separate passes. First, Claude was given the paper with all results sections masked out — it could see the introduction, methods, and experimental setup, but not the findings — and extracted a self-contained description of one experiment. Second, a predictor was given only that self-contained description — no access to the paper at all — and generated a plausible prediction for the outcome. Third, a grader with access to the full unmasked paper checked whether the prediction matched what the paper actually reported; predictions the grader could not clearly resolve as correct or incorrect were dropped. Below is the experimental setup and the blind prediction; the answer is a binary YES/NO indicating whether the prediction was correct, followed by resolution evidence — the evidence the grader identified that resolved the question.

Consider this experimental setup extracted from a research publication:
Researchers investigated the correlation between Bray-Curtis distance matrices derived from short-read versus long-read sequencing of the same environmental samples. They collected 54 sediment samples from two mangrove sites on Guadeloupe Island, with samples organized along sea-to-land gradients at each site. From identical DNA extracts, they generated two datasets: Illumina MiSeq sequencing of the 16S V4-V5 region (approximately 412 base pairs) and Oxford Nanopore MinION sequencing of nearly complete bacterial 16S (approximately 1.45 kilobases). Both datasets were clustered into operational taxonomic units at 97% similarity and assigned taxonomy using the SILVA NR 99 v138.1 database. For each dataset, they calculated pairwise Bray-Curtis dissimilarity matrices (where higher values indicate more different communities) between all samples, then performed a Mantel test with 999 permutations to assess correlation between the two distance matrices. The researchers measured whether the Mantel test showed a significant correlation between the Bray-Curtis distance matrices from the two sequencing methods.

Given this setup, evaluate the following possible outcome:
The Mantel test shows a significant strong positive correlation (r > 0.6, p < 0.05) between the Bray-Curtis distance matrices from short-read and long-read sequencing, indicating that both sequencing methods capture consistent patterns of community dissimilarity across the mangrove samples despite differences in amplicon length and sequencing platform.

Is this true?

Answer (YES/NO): YES